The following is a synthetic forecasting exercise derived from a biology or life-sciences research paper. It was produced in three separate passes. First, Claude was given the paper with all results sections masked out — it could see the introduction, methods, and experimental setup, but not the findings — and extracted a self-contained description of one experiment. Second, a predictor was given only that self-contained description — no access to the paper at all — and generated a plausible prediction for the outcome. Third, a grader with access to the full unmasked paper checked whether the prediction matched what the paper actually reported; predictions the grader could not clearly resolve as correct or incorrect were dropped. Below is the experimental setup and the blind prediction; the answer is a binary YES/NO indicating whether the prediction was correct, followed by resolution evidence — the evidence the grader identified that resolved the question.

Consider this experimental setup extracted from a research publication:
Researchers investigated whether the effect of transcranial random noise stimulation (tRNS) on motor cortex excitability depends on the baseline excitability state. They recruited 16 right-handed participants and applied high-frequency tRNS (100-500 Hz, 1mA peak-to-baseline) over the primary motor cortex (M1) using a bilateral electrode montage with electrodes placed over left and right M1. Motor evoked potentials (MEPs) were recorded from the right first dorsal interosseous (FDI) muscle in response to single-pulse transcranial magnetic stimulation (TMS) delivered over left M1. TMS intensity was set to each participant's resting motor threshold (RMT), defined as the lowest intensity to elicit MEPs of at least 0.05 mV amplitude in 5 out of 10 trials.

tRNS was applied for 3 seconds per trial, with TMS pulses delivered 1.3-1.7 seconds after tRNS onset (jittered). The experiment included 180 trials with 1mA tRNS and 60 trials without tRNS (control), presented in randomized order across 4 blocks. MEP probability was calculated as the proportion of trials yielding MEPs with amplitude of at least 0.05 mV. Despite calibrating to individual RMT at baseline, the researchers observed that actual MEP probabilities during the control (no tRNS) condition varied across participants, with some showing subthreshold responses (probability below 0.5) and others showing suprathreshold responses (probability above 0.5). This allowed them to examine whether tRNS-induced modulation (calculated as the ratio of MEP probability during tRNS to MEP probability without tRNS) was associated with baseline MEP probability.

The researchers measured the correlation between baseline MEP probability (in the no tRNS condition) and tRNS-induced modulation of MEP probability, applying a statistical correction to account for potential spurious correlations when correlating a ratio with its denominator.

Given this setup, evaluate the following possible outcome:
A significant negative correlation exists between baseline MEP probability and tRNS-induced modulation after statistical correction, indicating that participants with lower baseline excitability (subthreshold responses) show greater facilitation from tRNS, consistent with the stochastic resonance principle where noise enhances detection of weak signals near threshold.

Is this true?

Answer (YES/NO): YES